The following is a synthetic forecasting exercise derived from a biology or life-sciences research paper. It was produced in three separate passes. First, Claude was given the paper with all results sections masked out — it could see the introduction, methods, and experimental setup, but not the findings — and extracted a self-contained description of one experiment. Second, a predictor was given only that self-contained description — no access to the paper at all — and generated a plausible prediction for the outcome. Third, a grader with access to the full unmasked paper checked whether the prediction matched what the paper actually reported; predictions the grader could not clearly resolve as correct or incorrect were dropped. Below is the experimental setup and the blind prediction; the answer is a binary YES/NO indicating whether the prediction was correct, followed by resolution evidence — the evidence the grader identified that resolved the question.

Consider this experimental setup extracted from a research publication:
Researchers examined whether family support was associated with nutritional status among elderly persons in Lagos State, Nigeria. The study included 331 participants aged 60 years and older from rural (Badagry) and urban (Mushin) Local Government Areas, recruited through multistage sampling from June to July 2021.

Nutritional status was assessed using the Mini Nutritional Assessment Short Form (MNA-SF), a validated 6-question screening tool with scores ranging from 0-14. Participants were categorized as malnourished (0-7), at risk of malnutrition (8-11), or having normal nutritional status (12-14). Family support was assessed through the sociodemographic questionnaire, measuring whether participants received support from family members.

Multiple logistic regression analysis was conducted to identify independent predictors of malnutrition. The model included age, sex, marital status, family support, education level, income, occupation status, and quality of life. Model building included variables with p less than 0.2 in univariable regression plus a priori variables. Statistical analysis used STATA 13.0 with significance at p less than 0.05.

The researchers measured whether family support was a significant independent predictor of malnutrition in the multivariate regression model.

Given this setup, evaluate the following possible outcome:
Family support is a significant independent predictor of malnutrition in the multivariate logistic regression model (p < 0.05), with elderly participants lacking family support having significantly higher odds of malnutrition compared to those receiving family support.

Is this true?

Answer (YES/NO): NO